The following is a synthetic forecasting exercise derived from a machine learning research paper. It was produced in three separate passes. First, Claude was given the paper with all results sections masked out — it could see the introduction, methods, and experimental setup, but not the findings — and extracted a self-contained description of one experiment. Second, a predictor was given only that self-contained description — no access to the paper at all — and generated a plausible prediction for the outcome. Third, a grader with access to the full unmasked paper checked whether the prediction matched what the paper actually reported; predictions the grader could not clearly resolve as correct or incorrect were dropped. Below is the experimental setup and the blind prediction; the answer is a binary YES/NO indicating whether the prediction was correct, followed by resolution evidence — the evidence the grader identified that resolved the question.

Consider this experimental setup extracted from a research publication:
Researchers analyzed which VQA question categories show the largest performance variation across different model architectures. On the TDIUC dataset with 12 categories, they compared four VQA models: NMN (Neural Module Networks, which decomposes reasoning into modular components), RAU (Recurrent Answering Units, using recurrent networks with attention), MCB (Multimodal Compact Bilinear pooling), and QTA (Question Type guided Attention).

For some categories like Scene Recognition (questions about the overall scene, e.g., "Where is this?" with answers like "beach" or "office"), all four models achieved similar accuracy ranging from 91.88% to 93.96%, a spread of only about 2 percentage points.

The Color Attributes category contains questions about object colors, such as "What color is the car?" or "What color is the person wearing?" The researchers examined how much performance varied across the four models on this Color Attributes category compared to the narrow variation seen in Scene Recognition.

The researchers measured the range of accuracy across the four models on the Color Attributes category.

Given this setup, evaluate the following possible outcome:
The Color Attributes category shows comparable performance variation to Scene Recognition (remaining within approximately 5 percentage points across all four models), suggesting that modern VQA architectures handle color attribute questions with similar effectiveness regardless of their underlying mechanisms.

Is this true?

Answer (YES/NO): NO